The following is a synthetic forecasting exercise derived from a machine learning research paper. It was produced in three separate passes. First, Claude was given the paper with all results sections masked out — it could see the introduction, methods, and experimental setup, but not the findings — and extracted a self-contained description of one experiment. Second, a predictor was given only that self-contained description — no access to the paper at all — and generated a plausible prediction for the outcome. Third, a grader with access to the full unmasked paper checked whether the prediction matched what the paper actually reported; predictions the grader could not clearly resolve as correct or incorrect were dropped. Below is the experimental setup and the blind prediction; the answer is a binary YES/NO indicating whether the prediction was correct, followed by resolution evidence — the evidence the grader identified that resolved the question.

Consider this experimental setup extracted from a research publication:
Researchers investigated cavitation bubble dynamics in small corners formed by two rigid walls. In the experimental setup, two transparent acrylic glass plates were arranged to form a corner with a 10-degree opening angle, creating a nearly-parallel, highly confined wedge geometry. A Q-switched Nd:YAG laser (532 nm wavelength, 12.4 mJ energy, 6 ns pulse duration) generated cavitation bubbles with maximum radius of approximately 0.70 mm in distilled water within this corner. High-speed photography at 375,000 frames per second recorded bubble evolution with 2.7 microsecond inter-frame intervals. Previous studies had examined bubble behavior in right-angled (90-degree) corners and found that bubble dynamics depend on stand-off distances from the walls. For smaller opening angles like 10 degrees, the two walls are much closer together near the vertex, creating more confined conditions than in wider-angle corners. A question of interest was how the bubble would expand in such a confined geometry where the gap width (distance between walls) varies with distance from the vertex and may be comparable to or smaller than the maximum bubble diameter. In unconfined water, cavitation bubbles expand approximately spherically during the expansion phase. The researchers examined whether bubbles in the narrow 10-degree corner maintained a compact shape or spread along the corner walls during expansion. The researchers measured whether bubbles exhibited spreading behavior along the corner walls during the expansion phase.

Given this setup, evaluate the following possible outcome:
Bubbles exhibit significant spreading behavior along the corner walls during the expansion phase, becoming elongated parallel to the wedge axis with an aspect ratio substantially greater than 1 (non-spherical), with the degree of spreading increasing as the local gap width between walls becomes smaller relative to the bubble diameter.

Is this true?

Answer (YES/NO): YES